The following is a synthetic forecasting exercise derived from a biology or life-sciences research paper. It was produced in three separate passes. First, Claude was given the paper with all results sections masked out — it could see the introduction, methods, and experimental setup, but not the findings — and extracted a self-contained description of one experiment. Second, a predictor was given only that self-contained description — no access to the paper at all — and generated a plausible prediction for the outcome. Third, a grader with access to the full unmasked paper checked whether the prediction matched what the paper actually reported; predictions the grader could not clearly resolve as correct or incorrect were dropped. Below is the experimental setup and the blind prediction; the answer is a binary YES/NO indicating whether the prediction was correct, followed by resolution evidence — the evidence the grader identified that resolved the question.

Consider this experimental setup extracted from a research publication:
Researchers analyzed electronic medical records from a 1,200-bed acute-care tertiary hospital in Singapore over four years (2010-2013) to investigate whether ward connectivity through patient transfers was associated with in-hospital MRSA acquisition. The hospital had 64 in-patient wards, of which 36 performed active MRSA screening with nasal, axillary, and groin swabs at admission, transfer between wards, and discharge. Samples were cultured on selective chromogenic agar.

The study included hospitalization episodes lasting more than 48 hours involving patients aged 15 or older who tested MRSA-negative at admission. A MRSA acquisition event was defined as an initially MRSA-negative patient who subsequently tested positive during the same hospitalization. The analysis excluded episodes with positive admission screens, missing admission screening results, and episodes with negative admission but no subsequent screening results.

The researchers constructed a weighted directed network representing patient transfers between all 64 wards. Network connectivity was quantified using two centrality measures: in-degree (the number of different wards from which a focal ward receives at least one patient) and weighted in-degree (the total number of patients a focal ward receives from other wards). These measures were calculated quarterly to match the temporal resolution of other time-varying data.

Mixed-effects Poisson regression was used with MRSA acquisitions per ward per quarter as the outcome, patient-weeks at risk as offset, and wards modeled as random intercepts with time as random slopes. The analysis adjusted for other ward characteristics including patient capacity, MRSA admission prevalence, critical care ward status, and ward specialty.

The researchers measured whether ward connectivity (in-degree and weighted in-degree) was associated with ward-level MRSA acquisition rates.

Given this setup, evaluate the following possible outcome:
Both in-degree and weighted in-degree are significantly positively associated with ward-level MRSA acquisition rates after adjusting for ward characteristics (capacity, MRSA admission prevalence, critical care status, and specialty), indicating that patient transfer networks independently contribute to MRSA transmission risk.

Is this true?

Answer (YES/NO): NO